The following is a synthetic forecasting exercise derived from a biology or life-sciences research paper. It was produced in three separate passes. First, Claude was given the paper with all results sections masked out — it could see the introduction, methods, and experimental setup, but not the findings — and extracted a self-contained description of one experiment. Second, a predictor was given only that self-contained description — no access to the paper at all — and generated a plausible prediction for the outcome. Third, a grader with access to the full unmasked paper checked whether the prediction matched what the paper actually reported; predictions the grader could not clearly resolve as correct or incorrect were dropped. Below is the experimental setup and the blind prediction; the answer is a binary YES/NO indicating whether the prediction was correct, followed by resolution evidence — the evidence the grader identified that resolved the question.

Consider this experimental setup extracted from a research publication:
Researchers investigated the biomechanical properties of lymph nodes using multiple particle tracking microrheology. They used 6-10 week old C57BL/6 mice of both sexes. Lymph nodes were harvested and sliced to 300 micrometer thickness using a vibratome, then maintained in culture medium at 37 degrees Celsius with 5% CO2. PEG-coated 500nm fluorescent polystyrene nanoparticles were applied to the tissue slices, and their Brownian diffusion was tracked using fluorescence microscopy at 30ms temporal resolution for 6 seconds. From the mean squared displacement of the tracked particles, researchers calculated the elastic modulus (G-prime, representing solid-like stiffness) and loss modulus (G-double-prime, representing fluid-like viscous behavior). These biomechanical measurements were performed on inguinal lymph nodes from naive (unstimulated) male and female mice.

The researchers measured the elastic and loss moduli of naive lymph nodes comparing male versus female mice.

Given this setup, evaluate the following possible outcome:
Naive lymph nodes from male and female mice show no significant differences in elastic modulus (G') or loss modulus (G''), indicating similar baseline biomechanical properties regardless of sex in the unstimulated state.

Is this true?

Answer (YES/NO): YES